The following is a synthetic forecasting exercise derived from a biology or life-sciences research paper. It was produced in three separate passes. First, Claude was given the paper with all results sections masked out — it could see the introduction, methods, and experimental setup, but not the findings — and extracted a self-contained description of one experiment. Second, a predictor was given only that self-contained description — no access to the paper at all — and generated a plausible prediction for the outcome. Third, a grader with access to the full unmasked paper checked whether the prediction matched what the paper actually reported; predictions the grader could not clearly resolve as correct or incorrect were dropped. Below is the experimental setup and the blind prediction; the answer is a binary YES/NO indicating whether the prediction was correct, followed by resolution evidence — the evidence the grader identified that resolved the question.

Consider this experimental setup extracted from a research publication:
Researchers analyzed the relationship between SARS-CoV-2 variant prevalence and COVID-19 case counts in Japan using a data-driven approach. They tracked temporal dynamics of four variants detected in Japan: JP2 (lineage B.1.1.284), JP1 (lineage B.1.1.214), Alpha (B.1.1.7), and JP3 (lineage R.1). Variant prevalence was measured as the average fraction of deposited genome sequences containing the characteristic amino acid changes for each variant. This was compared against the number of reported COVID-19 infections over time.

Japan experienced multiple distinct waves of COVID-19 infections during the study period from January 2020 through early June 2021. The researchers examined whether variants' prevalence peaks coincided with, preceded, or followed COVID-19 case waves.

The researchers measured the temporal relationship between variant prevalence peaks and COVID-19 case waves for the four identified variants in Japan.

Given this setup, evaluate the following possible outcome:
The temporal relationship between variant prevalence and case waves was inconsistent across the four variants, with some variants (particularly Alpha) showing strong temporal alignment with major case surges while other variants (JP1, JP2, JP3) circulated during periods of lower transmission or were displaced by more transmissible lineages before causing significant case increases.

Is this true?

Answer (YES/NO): NO